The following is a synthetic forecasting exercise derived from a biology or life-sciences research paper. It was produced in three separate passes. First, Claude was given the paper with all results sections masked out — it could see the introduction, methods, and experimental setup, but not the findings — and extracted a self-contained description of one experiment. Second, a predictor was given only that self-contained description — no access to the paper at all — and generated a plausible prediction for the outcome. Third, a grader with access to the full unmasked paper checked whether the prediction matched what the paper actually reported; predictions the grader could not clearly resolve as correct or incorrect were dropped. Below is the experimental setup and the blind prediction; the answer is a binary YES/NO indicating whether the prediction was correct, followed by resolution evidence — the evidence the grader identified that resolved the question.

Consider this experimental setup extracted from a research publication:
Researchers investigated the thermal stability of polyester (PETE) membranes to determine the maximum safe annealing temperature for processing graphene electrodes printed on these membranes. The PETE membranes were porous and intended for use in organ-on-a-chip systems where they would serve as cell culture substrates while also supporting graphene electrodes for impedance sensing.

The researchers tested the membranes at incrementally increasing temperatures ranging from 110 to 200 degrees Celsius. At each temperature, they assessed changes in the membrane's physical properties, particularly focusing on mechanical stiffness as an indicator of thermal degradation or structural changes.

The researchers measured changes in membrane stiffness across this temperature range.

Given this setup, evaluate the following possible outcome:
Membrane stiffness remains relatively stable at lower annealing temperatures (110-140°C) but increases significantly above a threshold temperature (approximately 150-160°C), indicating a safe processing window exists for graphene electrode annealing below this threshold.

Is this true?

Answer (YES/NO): YES